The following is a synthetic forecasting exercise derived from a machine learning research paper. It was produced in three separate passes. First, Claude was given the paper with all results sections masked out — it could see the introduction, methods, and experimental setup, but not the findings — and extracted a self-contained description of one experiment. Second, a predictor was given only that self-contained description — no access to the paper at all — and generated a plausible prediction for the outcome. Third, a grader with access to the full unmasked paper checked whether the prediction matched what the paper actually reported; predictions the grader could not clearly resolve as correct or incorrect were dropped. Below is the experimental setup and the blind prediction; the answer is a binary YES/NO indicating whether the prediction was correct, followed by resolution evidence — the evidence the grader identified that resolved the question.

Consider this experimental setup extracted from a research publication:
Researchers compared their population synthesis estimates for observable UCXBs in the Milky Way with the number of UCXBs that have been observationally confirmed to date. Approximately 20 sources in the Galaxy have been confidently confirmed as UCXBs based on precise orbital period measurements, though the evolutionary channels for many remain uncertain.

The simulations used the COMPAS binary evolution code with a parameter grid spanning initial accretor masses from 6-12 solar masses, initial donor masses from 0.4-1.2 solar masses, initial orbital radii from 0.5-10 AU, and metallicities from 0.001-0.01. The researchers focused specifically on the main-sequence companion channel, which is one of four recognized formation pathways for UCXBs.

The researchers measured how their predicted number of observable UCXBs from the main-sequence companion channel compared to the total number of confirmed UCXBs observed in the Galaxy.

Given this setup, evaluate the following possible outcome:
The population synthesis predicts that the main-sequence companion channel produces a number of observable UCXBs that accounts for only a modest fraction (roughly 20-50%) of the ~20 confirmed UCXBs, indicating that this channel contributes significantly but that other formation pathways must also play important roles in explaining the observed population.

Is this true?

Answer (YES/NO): NO